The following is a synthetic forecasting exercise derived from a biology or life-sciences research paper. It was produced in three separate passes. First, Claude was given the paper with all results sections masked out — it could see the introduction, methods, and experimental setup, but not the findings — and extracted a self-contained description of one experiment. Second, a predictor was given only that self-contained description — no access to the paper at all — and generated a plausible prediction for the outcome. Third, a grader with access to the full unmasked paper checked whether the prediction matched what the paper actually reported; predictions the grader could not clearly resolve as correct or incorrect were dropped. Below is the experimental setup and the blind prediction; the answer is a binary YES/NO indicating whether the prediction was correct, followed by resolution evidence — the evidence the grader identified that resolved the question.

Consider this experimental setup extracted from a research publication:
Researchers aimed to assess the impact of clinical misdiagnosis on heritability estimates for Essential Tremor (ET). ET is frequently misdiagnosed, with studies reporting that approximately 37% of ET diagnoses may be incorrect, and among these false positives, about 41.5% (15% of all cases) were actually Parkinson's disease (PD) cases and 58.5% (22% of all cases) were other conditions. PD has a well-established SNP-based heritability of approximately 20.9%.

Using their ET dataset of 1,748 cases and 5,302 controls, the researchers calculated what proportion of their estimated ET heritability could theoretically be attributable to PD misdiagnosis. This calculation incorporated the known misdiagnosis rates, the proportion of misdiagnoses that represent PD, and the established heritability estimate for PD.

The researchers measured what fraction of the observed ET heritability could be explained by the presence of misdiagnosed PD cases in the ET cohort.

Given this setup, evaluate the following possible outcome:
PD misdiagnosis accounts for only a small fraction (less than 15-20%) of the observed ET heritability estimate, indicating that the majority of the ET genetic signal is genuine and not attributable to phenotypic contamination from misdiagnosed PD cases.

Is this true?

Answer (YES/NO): YES